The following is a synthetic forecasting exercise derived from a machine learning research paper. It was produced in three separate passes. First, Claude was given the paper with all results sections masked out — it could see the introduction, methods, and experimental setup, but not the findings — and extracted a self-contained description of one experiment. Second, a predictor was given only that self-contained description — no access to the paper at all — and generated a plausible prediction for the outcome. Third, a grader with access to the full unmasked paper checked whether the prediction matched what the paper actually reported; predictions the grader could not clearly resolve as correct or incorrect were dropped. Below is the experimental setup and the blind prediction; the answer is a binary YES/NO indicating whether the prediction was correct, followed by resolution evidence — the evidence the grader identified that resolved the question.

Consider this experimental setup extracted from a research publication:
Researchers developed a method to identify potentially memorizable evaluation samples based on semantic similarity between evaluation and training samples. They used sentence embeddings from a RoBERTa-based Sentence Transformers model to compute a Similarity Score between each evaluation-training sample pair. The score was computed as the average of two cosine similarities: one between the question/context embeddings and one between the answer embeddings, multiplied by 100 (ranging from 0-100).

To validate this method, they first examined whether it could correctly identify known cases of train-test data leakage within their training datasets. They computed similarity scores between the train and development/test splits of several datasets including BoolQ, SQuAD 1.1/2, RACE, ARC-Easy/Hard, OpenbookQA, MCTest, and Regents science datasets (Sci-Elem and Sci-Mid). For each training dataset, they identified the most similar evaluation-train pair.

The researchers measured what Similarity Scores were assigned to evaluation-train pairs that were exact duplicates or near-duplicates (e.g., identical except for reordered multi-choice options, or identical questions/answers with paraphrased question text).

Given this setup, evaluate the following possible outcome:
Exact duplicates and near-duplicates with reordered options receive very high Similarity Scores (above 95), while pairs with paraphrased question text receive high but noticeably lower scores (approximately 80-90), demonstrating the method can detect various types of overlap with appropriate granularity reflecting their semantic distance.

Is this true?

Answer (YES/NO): NO